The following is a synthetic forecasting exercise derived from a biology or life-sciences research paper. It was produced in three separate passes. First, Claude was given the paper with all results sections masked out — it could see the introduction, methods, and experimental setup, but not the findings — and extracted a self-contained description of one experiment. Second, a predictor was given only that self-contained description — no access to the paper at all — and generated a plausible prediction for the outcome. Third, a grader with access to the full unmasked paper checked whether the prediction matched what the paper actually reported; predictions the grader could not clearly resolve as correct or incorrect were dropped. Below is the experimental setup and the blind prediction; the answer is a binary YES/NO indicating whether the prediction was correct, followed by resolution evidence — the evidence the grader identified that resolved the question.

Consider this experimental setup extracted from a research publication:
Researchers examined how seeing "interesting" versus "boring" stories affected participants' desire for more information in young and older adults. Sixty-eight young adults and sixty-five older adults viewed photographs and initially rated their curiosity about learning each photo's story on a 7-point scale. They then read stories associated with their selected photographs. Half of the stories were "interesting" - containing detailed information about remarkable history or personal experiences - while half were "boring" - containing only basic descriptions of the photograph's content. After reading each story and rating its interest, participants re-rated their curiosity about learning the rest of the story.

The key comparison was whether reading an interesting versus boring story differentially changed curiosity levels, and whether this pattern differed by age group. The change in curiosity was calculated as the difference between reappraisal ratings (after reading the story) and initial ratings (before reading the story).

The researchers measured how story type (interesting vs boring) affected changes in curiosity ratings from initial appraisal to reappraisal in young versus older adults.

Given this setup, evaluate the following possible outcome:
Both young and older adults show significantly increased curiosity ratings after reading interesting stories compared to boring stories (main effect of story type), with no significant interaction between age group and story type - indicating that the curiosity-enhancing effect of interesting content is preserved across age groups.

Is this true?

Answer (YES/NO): NO